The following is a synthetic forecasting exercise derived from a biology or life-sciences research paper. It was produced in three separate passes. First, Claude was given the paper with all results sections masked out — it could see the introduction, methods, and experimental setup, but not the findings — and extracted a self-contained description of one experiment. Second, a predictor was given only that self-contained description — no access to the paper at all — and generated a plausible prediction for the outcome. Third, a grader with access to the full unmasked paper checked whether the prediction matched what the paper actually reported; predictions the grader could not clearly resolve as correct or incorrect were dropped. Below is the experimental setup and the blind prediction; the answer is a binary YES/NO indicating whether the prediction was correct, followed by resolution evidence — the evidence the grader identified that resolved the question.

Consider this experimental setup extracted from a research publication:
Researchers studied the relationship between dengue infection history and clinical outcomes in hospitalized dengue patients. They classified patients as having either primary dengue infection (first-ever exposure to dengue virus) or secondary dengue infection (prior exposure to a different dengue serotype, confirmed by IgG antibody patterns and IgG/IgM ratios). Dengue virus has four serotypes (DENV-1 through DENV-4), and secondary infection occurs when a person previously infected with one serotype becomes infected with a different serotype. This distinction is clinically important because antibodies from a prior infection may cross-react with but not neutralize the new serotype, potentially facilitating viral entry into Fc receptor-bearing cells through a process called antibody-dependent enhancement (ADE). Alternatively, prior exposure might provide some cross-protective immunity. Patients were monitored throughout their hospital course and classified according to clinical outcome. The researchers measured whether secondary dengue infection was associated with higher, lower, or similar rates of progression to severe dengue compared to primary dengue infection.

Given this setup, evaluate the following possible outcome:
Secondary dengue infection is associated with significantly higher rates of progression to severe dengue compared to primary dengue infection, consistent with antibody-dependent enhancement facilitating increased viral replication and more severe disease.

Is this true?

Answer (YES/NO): YES